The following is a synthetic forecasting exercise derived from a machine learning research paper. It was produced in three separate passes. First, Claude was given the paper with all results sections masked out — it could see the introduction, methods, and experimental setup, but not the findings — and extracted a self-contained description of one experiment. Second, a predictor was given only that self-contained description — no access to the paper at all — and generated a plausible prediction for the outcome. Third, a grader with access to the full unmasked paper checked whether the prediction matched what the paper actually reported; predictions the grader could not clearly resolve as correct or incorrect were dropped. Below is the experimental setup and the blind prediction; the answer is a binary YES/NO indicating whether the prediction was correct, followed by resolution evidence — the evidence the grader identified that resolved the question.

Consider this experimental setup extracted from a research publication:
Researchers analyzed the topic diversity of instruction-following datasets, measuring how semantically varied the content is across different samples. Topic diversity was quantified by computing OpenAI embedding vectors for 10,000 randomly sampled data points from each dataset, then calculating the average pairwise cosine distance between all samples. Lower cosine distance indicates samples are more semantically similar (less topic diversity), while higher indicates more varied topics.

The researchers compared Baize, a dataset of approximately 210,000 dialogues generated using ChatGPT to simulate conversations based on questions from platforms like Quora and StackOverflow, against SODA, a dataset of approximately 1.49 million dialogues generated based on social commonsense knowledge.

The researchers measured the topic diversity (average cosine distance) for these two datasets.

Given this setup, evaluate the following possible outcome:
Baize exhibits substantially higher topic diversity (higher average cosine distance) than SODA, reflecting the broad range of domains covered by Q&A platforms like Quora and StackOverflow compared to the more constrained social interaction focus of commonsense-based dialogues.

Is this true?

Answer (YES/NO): NO